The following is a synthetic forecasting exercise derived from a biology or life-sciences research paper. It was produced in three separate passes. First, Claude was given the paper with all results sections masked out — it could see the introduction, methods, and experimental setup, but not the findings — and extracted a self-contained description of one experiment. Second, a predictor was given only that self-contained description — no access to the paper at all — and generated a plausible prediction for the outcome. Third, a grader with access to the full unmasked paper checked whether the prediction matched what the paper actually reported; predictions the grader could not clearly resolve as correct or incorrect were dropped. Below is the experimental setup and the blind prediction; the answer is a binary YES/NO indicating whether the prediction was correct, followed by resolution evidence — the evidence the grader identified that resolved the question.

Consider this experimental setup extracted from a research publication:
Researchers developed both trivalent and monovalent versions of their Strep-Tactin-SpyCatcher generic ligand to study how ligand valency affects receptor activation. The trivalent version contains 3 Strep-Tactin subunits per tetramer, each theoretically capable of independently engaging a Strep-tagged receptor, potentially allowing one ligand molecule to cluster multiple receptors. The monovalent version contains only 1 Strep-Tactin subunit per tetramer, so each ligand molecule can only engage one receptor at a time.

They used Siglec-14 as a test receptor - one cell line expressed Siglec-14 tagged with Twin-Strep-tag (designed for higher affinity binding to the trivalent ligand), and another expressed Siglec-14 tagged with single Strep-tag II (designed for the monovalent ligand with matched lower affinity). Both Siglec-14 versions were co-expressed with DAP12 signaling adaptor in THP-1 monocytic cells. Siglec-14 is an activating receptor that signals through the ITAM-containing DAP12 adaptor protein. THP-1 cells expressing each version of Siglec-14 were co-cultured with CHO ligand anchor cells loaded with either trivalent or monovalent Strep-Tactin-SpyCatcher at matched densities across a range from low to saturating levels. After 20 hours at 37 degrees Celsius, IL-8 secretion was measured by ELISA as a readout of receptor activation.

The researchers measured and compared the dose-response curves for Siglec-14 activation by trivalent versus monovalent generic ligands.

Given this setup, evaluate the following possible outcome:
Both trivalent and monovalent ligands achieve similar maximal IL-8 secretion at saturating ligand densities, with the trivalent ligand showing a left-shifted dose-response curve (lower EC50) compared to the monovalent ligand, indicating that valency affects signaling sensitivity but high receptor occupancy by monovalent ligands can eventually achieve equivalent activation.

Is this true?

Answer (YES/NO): NO